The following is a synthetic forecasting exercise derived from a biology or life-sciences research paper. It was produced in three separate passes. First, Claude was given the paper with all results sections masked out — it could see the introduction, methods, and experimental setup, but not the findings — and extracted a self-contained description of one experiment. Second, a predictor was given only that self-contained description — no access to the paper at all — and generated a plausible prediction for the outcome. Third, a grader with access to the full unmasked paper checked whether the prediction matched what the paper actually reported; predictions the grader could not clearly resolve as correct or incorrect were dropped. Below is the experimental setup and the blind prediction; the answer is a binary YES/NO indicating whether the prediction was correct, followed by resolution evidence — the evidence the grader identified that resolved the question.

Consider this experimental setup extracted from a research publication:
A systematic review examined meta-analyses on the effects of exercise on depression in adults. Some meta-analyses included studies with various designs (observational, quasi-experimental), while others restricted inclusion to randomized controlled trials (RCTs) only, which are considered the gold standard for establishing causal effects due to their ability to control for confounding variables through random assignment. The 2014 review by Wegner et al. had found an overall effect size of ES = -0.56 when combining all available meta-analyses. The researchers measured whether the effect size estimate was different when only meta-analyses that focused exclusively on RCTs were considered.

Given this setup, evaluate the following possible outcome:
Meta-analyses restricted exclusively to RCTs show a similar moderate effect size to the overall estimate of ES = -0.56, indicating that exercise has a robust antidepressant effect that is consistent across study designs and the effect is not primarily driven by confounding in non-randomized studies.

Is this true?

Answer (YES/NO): NO